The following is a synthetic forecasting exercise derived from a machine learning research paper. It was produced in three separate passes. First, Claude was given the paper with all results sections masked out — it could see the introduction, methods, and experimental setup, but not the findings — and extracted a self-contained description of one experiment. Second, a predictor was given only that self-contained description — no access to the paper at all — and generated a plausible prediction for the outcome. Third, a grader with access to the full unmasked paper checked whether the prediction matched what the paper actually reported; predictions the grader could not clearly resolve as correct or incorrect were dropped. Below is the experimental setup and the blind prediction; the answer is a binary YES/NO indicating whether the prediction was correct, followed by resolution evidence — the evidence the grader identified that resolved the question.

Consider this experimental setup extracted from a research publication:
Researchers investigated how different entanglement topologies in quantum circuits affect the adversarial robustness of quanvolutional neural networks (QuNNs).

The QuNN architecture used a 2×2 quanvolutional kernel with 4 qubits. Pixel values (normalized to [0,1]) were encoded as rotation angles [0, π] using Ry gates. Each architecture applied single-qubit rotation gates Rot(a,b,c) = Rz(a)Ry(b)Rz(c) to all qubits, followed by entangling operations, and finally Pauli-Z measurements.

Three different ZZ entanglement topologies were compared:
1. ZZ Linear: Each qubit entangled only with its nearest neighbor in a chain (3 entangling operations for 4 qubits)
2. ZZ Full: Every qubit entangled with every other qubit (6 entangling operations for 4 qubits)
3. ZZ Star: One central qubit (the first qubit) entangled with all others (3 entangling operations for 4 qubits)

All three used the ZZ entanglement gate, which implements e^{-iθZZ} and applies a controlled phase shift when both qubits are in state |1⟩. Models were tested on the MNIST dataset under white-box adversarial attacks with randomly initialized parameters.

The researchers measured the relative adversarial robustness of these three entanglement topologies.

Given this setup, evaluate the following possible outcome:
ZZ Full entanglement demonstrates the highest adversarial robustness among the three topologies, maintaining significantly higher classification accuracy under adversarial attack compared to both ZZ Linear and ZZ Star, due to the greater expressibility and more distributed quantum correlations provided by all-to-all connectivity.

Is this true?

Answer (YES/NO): NO